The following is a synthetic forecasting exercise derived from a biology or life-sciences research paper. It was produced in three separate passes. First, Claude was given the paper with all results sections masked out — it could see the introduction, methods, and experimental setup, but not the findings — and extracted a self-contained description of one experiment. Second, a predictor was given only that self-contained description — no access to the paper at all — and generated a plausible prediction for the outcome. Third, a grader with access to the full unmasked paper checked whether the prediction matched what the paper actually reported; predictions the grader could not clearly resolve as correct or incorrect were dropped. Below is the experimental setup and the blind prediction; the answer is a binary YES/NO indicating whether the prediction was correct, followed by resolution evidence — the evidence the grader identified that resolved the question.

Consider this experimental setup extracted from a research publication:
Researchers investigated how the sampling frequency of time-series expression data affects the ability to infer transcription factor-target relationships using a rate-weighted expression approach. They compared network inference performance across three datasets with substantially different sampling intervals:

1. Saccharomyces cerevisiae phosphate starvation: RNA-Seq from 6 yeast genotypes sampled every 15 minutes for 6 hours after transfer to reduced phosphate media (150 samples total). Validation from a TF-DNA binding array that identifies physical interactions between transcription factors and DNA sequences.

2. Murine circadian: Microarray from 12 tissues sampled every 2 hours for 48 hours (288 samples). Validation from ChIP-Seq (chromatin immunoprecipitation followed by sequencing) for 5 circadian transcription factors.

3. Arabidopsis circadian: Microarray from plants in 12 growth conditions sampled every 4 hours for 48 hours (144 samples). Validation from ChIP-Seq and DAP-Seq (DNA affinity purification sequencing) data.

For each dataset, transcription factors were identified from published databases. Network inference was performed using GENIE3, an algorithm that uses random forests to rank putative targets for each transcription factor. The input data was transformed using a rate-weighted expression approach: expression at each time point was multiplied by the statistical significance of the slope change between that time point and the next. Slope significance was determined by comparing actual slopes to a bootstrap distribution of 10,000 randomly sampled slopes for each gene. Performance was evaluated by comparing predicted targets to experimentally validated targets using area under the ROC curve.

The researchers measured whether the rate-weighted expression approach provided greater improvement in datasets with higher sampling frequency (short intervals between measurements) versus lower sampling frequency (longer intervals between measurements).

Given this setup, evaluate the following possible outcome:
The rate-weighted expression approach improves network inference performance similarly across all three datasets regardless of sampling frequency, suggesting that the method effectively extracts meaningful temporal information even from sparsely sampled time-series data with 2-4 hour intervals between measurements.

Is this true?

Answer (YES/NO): NO